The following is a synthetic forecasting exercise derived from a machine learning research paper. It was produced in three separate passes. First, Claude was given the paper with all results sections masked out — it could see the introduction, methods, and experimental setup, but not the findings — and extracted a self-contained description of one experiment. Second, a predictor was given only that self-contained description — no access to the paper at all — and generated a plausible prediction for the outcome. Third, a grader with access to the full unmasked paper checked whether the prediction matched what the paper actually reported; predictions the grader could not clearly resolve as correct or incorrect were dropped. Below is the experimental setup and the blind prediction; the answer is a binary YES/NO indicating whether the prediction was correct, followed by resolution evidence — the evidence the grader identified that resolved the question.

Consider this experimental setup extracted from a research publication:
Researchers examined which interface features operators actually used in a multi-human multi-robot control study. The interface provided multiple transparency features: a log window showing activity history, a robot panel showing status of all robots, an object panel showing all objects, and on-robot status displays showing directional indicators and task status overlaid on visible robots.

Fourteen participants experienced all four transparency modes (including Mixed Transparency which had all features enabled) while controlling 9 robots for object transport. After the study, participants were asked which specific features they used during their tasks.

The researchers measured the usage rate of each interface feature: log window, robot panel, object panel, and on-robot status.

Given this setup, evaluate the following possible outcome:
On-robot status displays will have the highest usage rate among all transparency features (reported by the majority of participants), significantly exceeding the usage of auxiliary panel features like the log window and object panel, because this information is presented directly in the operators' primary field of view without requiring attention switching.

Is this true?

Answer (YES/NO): YES